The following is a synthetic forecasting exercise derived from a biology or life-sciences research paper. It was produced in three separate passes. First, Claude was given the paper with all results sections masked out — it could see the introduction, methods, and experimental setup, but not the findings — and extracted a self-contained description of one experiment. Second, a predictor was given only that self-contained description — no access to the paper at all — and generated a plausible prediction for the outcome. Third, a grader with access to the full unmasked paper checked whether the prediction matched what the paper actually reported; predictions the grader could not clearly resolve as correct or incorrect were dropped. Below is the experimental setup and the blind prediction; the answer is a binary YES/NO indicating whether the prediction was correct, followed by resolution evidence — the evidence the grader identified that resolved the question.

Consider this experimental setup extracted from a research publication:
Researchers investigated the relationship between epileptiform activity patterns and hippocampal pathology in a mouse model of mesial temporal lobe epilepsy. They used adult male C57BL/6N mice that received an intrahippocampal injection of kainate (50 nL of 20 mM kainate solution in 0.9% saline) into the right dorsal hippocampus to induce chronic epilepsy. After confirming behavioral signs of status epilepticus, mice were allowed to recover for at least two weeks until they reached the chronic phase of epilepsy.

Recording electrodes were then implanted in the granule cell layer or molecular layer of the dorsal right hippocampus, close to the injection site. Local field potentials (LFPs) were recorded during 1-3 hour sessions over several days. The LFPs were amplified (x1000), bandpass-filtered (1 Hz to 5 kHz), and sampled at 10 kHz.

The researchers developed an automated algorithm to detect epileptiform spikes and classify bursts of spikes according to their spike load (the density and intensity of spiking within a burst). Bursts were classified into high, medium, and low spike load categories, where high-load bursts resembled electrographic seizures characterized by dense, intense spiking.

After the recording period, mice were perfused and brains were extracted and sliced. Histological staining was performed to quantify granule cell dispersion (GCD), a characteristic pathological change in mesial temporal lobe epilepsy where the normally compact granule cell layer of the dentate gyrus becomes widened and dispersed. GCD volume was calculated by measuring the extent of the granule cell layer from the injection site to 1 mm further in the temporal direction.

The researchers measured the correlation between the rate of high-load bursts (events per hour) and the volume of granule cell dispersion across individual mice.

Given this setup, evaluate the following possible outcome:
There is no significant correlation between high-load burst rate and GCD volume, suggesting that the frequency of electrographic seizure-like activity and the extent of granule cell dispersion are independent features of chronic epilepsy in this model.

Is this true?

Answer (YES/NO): NO